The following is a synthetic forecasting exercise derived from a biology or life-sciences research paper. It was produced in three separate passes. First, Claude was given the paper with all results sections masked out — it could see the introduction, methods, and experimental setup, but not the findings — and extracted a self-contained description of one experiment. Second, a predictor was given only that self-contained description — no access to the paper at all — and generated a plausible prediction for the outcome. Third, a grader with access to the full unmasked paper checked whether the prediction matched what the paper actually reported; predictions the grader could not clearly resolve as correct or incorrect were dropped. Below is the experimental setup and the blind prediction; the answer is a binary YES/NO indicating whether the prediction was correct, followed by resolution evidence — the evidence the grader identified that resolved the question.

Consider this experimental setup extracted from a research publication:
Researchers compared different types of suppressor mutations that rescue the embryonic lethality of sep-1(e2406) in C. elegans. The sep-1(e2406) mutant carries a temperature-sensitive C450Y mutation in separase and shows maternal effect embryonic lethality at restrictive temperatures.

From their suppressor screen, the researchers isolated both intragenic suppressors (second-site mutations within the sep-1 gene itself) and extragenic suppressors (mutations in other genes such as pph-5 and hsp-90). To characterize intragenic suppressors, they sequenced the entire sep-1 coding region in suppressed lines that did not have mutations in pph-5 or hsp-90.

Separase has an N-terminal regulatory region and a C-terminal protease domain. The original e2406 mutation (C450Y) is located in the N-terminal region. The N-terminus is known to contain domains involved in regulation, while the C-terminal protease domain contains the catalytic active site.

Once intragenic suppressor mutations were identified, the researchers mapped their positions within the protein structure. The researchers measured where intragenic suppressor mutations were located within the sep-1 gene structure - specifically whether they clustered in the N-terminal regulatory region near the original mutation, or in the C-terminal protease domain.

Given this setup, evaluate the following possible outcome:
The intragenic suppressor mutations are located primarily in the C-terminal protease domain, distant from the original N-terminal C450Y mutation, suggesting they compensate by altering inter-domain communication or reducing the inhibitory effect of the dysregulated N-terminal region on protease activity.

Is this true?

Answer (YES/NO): NO